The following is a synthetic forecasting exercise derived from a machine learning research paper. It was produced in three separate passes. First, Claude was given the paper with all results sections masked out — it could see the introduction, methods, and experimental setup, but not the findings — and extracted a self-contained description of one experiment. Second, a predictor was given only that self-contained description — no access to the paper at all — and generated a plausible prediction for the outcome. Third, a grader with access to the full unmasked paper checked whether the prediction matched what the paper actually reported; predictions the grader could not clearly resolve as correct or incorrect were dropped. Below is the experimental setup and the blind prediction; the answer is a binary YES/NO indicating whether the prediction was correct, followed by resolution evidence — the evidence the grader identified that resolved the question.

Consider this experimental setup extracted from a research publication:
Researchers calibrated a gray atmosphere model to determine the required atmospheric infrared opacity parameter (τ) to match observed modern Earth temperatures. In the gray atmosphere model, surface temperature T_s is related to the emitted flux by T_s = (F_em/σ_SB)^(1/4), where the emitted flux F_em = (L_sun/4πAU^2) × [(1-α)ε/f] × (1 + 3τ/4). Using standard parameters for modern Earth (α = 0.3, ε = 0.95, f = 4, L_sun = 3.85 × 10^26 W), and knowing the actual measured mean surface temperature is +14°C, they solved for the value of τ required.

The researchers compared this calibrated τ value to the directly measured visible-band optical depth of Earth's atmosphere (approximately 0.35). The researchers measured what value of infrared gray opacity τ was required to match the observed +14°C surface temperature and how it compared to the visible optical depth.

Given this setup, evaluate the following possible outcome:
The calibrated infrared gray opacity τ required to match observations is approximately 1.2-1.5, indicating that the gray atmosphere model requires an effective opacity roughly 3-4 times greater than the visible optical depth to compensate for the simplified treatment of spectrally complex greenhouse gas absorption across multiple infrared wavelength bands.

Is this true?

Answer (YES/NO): NO